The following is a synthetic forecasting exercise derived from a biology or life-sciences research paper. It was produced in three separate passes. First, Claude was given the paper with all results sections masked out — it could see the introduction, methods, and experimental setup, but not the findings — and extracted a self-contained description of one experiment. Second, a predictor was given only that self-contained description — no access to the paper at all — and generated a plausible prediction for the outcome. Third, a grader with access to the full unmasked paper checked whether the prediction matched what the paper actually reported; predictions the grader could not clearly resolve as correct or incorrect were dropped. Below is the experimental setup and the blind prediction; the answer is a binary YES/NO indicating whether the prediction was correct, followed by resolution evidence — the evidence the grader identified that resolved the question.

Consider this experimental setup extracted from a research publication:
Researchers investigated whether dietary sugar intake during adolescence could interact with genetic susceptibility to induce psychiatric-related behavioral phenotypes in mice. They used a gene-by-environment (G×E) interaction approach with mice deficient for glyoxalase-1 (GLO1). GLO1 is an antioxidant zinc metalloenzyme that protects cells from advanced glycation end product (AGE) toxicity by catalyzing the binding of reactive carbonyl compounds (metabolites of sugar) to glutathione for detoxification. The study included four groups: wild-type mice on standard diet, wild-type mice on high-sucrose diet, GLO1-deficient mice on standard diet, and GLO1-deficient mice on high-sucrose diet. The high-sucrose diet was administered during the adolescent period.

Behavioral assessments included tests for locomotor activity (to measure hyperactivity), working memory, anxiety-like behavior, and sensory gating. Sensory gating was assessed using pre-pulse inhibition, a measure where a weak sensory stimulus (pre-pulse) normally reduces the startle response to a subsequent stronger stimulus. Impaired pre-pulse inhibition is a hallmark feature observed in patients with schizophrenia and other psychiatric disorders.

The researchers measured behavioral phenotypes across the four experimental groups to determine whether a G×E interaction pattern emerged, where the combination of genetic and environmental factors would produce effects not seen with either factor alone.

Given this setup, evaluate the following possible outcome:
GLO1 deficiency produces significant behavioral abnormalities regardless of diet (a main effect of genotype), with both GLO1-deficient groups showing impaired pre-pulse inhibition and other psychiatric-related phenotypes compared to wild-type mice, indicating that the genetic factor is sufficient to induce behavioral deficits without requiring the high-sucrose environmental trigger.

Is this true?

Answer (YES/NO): NO